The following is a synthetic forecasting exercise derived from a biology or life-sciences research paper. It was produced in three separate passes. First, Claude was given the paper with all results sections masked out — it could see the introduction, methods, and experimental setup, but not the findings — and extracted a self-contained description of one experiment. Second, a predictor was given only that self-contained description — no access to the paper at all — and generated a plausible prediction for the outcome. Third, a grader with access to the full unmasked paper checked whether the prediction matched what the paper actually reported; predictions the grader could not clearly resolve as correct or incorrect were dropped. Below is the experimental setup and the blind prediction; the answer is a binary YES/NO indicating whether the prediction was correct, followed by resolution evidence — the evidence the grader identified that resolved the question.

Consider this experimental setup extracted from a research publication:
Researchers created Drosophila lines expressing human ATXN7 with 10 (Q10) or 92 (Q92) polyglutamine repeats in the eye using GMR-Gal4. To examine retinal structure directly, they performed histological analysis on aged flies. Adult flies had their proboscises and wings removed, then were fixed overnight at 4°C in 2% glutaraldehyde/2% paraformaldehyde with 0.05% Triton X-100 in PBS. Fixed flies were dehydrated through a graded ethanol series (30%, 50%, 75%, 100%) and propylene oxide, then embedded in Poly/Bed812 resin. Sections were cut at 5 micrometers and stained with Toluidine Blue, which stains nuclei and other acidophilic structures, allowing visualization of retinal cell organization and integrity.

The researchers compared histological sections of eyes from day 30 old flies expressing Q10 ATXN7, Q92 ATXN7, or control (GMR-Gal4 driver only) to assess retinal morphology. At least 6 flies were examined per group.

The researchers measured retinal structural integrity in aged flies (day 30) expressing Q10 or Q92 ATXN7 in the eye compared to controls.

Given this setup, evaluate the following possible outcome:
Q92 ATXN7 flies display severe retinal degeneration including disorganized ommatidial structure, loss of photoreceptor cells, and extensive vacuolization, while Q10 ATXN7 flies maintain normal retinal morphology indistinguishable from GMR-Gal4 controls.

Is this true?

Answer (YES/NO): NO